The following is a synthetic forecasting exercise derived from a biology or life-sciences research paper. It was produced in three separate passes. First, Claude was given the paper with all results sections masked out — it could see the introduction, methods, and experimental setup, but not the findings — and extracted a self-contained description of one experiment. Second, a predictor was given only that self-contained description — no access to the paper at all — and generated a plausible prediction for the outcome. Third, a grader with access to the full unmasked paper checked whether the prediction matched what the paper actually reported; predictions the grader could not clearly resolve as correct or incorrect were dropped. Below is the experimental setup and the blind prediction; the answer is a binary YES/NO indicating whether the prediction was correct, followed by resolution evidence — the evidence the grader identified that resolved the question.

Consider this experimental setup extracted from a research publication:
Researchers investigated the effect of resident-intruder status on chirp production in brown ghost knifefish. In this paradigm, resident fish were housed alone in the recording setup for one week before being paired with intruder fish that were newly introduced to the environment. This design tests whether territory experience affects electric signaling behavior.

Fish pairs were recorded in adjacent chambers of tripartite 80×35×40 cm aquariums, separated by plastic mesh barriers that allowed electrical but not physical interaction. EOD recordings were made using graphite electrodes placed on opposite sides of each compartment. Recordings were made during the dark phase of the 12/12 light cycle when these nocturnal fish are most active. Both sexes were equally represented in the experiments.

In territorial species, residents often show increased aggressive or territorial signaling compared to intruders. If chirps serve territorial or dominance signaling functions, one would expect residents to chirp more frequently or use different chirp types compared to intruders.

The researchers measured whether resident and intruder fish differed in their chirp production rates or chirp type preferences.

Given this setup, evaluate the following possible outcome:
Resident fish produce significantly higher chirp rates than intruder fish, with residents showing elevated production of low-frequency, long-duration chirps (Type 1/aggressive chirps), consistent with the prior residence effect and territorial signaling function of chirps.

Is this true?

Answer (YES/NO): NO